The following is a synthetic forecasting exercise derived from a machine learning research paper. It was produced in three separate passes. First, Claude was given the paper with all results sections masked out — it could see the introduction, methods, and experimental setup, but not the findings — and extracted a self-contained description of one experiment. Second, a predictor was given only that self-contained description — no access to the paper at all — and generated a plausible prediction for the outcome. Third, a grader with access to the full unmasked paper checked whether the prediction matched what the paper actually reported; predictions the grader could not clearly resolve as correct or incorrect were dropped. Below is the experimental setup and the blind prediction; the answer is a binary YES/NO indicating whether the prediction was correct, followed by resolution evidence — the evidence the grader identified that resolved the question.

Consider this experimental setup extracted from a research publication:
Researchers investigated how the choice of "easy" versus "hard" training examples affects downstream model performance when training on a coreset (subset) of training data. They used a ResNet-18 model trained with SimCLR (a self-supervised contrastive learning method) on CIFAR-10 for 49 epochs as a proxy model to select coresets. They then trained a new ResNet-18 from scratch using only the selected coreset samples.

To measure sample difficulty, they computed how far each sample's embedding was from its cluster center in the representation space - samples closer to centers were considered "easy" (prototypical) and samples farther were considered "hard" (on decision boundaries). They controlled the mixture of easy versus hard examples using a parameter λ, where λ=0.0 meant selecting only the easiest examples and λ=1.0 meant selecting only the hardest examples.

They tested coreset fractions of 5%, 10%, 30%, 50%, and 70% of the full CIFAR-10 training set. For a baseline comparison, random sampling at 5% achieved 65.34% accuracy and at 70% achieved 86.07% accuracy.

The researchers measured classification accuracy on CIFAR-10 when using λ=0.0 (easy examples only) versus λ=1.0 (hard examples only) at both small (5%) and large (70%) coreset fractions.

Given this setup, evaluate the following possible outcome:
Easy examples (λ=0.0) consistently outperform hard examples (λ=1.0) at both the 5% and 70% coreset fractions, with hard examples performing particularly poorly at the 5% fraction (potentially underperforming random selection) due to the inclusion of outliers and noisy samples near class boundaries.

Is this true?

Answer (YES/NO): NO